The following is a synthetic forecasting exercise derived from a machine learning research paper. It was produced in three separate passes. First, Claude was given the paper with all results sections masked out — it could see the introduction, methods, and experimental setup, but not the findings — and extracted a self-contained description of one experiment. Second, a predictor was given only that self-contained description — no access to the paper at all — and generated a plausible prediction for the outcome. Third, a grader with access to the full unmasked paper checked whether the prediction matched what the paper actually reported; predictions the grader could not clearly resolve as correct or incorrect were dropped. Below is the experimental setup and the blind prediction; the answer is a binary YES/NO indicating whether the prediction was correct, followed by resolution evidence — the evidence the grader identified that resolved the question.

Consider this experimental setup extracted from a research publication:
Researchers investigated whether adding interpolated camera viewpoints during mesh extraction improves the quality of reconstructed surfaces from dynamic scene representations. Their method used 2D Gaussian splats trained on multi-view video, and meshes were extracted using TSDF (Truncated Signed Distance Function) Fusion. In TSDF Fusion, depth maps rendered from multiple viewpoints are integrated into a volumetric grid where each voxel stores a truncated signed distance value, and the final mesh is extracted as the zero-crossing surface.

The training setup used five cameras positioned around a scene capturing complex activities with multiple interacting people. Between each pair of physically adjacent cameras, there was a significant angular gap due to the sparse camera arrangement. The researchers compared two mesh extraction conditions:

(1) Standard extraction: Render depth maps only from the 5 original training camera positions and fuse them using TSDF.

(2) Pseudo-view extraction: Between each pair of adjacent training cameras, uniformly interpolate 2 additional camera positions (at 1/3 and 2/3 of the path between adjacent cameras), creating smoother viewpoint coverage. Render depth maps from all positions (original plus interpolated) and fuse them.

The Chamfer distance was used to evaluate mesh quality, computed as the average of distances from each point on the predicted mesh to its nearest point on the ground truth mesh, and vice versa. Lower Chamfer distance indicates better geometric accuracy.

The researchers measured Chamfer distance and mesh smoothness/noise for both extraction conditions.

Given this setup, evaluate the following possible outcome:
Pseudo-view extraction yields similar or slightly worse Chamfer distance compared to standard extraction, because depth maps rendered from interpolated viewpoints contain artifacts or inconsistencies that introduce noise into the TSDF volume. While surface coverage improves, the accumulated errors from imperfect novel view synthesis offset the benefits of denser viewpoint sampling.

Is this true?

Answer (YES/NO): NO